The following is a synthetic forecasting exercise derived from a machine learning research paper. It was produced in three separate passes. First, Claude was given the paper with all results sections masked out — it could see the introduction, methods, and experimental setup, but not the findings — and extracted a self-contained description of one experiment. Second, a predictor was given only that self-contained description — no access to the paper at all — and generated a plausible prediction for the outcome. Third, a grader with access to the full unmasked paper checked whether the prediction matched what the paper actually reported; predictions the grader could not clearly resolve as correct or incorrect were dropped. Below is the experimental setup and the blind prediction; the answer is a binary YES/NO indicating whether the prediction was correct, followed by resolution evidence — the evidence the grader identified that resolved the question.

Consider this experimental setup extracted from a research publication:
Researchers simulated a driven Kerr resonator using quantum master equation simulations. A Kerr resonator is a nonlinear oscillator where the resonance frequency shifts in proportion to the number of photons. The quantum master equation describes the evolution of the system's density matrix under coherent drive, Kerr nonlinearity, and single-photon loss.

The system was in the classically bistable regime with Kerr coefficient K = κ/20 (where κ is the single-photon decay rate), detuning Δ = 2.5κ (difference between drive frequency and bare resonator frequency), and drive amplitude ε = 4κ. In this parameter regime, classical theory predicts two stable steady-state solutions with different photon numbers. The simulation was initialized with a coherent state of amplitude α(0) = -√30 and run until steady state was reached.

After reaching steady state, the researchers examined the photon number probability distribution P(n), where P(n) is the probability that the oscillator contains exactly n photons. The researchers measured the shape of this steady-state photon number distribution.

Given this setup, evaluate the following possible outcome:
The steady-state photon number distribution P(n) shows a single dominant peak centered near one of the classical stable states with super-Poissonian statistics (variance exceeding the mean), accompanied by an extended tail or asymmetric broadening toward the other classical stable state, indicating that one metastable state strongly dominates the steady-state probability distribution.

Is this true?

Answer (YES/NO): NO